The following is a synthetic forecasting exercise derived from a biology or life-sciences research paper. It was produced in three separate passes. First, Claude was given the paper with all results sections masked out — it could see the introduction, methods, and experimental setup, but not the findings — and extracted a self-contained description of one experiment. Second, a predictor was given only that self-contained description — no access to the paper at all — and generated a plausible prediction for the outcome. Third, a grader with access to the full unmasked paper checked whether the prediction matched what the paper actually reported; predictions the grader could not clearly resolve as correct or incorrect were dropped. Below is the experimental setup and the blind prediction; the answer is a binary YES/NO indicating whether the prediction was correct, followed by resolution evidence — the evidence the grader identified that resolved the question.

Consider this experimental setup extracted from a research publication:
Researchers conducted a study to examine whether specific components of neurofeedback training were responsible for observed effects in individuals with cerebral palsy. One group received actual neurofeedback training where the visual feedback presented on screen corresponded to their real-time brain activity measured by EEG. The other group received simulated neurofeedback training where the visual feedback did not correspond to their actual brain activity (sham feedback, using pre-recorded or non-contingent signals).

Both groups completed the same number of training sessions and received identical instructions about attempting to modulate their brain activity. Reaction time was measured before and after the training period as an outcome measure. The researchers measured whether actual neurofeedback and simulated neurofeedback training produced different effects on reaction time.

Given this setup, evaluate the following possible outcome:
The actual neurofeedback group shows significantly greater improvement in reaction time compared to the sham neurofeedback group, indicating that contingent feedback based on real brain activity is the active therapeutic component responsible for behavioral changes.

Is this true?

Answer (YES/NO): NO